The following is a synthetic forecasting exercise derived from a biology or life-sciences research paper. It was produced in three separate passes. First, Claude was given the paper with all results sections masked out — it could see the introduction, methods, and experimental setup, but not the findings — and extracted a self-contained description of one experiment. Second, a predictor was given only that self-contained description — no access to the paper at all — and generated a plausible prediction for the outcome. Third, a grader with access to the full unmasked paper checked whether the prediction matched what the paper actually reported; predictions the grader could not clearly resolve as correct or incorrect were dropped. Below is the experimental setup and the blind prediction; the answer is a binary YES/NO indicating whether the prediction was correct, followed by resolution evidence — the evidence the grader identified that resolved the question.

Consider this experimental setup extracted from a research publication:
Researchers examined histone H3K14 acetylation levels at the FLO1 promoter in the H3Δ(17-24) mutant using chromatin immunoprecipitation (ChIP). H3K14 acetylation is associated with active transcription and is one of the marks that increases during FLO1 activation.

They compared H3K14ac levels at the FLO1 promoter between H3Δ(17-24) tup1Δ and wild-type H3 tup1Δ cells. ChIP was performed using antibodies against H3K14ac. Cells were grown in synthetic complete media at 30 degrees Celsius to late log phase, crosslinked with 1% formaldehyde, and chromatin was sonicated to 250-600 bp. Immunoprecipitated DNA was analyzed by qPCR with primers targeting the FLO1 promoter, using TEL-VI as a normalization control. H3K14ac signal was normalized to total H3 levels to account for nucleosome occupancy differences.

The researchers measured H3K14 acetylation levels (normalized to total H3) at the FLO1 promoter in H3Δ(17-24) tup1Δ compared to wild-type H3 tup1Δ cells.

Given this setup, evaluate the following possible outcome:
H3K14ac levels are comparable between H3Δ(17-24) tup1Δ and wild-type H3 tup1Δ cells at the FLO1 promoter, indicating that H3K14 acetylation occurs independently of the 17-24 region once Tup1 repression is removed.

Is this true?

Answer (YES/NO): NO